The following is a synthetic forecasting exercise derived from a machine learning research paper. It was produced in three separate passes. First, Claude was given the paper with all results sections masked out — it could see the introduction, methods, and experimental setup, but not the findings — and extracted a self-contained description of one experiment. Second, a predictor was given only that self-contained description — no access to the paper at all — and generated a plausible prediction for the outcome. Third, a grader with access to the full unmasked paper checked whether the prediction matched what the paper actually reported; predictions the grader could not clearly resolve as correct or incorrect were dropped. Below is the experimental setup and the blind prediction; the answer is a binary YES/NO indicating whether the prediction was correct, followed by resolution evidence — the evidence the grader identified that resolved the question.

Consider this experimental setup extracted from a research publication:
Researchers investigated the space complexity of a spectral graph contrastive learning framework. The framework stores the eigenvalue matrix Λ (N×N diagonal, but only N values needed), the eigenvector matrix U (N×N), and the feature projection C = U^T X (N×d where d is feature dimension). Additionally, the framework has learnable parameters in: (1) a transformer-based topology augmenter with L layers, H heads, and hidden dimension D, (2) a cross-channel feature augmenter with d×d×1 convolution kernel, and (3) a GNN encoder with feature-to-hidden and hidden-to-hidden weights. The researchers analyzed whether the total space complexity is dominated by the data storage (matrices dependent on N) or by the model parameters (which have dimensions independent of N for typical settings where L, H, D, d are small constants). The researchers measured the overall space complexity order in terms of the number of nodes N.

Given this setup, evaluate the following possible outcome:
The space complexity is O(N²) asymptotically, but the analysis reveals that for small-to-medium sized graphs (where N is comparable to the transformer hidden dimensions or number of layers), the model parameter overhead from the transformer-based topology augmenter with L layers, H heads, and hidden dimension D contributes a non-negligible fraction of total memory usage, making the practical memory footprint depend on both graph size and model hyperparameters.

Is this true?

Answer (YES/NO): NO